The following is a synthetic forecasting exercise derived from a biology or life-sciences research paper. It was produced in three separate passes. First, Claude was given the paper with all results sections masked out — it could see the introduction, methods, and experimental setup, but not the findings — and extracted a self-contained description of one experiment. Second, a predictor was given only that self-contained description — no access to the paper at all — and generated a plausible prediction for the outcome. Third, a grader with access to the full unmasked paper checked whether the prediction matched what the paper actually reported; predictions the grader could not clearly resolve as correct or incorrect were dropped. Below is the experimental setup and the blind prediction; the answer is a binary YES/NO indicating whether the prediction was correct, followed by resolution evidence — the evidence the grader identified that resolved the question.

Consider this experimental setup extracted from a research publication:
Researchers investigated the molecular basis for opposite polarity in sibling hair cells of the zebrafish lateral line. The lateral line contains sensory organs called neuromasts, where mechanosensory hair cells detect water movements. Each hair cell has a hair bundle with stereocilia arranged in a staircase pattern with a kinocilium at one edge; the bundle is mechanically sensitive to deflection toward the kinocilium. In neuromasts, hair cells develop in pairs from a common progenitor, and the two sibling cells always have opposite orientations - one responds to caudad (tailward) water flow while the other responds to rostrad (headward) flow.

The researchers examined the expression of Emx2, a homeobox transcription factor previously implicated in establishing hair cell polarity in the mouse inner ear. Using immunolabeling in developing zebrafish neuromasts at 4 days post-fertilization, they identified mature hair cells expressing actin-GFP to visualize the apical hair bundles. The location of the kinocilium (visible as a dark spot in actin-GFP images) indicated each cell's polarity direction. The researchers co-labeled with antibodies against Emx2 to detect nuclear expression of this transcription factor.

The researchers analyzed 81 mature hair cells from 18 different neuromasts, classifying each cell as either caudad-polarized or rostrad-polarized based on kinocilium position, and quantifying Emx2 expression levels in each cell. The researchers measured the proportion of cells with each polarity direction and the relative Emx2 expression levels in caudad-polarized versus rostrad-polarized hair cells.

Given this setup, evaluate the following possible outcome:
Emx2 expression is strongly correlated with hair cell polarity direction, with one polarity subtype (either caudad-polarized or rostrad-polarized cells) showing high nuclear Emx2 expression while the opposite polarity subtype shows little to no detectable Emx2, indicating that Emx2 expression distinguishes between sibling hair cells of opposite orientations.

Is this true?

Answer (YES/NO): YES